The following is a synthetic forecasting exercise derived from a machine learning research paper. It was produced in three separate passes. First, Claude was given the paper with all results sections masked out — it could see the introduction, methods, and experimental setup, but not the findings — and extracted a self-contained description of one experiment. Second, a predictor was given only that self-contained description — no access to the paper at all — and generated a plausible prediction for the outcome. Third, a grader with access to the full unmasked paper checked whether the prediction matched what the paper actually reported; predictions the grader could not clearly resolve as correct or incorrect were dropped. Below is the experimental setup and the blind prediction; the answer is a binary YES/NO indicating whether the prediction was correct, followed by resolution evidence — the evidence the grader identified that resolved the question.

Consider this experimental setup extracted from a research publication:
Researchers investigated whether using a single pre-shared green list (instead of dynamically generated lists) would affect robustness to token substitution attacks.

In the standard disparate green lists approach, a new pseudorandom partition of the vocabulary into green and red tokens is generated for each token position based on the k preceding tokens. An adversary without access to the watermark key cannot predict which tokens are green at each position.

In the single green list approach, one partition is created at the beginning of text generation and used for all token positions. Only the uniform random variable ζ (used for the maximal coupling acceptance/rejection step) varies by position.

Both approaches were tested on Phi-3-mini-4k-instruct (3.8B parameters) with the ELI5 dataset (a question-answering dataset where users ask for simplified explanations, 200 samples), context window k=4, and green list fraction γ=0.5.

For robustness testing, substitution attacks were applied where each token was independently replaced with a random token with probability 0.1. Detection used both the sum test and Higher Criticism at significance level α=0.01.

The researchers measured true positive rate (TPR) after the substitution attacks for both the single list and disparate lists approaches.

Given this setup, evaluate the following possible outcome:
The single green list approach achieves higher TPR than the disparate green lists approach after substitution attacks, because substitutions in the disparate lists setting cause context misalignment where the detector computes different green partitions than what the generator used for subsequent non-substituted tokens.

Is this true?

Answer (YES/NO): NO